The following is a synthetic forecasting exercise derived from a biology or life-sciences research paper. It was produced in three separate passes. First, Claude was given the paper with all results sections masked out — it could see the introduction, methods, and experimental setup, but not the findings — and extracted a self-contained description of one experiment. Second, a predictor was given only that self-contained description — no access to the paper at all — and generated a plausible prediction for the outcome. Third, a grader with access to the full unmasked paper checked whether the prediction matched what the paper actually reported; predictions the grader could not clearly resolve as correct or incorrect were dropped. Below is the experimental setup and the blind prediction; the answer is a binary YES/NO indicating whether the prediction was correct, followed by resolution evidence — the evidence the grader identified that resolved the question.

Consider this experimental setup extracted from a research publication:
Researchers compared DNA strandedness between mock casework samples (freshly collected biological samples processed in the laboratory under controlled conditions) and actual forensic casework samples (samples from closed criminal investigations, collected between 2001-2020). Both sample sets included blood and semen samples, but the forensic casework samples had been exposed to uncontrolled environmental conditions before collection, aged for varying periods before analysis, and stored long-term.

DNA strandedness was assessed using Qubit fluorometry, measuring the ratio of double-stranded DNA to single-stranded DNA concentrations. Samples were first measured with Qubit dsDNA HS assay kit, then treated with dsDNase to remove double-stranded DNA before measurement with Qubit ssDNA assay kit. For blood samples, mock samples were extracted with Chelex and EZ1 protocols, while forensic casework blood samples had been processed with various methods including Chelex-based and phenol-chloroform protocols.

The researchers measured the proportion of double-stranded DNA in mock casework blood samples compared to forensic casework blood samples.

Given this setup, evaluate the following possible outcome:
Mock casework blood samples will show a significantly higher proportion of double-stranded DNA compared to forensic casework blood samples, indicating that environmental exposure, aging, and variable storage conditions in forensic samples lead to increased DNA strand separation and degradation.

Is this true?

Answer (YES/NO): YES